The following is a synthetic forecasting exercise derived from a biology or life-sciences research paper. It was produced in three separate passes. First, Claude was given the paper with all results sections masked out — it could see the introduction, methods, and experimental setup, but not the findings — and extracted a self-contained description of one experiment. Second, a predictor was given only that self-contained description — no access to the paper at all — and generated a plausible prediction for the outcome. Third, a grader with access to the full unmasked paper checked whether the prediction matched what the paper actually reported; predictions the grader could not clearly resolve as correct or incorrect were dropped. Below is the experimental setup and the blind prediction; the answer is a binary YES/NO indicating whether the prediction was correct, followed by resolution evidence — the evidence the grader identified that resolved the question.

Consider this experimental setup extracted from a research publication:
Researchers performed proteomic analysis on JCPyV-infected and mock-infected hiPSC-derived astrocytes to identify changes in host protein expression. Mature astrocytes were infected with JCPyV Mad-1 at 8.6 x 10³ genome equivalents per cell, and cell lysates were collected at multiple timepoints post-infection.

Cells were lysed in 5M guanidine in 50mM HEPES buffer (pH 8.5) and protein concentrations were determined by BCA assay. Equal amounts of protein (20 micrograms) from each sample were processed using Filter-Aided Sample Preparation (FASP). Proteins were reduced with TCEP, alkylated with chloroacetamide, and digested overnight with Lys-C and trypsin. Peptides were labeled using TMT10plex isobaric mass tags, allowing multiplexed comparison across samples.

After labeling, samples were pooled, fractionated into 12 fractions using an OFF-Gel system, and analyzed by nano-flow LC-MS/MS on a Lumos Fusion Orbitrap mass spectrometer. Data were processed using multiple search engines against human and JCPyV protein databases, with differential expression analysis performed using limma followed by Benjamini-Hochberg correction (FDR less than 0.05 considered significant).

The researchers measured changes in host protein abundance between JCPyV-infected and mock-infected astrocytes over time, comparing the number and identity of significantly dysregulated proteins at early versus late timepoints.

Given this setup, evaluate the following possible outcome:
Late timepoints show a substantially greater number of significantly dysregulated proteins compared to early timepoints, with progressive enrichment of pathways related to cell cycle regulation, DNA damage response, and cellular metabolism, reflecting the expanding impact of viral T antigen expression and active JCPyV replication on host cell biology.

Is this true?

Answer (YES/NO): NO